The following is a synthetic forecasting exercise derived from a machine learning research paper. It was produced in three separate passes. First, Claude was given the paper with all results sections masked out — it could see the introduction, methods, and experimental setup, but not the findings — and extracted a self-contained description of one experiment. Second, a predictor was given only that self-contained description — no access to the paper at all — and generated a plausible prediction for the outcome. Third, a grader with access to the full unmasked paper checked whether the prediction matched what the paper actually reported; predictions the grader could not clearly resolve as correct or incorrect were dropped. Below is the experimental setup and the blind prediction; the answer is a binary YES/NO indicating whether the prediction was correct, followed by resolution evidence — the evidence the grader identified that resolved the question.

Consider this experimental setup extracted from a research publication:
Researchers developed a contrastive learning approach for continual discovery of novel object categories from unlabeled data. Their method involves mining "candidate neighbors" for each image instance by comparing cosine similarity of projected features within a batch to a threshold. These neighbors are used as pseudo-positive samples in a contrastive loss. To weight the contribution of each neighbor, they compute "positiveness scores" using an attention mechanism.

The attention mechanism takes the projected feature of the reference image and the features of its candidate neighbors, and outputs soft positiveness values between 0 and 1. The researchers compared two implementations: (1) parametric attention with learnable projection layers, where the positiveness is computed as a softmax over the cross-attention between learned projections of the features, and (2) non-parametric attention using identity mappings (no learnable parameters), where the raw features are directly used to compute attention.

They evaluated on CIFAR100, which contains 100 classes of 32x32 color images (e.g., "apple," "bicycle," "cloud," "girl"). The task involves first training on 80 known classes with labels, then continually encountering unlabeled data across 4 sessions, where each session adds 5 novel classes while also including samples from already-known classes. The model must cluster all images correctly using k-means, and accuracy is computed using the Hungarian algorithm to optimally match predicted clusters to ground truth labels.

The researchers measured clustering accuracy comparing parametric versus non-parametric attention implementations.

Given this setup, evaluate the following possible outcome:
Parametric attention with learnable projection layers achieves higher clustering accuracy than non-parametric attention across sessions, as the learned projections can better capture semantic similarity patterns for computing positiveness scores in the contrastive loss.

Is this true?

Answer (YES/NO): NO